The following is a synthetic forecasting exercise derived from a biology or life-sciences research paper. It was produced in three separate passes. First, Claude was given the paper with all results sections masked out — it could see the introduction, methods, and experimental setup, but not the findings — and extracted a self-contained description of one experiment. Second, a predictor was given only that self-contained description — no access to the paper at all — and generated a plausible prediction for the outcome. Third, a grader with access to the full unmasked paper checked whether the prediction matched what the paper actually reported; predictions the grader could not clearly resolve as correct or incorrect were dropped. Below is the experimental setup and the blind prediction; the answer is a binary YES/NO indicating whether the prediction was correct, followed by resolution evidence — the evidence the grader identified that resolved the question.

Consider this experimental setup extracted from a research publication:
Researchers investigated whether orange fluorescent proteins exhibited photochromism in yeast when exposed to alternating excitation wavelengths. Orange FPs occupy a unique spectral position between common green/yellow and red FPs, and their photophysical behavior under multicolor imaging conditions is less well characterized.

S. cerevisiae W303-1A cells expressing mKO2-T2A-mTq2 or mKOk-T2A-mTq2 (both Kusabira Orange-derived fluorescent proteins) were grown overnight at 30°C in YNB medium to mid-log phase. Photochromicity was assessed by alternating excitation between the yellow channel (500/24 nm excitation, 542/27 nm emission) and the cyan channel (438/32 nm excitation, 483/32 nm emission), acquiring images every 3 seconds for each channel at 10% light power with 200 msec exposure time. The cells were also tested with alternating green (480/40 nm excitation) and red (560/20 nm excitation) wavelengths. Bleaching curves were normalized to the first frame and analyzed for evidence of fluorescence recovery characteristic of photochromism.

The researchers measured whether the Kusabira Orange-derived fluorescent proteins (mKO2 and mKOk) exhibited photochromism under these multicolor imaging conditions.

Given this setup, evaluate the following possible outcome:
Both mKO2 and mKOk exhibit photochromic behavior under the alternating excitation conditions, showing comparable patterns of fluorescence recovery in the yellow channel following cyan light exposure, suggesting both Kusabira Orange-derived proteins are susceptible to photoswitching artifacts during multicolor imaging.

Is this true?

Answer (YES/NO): YES